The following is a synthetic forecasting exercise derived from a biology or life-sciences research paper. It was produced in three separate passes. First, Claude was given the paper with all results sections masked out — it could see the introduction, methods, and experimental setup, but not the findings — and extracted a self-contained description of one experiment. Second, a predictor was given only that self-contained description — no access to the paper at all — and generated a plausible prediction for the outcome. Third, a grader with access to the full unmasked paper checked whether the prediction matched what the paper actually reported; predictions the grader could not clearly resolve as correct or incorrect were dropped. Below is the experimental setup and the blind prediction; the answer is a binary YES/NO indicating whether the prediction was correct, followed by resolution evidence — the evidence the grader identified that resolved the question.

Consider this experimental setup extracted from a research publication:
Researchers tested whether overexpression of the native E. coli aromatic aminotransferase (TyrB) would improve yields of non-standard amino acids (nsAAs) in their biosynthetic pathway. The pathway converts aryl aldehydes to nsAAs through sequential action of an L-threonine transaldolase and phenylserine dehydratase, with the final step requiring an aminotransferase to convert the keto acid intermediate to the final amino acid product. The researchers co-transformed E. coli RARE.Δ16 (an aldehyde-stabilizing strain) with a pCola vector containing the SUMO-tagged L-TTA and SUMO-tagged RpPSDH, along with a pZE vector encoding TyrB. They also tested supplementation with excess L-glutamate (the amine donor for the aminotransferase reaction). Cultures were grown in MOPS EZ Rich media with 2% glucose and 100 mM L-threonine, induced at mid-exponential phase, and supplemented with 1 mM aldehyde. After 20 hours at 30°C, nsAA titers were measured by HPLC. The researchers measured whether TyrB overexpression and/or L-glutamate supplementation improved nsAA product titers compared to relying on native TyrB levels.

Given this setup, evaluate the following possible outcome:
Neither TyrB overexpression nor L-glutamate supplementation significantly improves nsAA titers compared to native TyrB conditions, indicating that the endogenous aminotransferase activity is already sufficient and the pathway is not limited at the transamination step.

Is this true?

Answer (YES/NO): YES